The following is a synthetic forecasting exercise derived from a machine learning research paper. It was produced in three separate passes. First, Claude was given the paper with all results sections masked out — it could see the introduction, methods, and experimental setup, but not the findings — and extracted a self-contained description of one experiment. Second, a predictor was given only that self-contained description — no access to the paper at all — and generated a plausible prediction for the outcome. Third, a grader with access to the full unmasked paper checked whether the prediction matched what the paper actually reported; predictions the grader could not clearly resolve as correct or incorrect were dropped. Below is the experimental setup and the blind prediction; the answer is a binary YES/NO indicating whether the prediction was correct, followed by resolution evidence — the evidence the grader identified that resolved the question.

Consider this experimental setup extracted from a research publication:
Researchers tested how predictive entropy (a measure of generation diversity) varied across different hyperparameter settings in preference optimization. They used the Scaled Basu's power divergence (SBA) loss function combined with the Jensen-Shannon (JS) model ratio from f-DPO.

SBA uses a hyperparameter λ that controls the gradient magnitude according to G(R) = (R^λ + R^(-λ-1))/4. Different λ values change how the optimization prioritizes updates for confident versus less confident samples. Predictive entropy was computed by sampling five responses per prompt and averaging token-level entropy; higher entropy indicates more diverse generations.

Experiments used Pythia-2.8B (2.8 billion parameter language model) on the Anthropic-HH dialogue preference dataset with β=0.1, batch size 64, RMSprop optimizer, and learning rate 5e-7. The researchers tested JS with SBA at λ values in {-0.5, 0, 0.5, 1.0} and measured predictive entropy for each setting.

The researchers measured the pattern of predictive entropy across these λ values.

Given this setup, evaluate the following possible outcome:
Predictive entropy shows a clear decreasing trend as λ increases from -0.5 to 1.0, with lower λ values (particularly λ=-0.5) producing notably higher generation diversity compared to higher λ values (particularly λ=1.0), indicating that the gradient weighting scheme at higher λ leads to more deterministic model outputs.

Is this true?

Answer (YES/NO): NO